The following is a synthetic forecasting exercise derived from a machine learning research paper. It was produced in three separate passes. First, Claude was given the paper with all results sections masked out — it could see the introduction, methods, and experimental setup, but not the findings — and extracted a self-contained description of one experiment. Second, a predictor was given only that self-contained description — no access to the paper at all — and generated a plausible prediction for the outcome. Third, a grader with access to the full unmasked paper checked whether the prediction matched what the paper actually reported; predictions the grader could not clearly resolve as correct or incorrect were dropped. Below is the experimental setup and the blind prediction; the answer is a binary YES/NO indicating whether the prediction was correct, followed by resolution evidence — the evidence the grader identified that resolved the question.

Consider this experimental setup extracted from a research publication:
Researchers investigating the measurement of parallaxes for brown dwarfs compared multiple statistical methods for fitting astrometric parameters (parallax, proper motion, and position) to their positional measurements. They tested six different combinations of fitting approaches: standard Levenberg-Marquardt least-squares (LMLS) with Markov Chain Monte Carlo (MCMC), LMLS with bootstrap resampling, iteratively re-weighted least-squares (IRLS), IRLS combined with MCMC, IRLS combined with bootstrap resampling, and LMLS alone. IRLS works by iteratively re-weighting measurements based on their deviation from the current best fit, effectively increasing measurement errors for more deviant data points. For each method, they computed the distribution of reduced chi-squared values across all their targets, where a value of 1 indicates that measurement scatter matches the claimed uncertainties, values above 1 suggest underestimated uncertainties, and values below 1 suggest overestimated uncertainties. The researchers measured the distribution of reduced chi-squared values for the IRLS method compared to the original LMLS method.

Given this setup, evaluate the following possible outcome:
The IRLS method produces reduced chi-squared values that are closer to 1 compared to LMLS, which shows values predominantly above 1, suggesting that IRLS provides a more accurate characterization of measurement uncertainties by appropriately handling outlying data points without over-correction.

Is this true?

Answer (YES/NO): YES